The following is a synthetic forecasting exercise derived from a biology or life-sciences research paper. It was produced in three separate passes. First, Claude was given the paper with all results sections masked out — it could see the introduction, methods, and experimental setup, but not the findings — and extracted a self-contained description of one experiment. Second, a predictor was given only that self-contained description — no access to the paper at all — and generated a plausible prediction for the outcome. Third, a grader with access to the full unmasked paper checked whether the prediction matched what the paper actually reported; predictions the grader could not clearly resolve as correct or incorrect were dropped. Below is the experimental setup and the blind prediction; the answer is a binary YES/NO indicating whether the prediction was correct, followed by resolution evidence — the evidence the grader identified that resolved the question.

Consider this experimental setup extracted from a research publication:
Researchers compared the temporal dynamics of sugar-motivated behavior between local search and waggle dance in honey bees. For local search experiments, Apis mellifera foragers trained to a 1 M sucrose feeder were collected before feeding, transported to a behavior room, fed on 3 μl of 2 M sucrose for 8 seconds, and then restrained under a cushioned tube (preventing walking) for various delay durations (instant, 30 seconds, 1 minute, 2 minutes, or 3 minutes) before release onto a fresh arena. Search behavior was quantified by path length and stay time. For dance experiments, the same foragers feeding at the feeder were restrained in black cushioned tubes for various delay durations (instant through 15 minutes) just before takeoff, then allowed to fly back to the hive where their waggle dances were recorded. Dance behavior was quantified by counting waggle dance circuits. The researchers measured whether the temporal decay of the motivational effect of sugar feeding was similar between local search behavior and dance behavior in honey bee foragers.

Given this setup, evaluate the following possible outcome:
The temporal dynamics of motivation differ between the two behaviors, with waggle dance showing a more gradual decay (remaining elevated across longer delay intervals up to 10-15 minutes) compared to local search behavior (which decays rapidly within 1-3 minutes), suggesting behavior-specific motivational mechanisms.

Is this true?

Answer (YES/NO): NO